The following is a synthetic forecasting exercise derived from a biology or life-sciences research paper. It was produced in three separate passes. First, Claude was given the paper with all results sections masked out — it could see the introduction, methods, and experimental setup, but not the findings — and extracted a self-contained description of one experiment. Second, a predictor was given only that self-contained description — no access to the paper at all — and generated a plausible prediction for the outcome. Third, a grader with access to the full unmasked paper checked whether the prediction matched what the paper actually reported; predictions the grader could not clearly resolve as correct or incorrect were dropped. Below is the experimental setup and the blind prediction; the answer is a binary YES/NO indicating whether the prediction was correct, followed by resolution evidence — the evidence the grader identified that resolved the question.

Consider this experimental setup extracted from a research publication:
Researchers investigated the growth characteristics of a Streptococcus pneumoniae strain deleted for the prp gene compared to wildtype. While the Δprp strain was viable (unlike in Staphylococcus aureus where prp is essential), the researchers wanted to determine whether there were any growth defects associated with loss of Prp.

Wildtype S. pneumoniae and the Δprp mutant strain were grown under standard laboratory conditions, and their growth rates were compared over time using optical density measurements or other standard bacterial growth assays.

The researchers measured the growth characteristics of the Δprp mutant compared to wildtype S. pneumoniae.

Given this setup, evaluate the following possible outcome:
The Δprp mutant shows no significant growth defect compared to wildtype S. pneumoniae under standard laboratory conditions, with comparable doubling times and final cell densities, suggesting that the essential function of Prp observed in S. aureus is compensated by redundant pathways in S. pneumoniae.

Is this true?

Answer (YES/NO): NO